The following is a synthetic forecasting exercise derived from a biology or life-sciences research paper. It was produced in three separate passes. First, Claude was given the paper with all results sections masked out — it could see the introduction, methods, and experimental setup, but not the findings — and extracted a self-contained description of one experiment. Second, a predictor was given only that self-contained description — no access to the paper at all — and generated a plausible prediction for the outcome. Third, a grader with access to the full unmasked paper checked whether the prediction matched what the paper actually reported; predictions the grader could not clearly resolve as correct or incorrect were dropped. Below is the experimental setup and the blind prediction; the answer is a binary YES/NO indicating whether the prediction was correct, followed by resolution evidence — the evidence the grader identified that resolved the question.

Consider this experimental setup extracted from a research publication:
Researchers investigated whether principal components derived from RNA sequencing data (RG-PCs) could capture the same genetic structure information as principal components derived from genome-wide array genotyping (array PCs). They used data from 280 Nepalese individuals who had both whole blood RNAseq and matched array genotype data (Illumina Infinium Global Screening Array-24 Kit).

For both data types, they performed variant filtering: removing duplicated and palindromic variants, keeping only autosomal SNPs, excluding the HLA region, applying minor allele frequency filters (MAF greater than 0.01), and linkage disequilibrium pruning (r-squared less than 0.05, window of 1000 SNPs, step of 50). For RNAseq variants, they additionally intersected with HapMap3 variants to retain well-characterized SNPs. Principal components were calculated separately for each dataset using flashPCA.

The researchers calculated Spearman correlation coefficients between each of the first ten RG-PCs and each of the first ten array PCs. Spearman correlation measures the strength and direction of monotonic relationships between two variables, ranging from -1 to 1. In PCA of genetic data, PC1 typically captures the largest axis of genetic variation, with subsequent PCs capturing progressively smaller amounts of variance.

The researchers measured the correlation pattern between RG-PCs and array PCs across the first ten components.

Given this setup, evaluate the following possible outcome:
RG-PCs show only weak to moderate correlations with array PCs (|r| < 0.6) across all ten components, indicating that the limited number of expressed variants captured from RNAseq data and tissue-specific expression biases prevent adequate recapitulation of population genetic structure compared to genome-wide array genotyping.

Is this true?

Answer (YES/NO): NO